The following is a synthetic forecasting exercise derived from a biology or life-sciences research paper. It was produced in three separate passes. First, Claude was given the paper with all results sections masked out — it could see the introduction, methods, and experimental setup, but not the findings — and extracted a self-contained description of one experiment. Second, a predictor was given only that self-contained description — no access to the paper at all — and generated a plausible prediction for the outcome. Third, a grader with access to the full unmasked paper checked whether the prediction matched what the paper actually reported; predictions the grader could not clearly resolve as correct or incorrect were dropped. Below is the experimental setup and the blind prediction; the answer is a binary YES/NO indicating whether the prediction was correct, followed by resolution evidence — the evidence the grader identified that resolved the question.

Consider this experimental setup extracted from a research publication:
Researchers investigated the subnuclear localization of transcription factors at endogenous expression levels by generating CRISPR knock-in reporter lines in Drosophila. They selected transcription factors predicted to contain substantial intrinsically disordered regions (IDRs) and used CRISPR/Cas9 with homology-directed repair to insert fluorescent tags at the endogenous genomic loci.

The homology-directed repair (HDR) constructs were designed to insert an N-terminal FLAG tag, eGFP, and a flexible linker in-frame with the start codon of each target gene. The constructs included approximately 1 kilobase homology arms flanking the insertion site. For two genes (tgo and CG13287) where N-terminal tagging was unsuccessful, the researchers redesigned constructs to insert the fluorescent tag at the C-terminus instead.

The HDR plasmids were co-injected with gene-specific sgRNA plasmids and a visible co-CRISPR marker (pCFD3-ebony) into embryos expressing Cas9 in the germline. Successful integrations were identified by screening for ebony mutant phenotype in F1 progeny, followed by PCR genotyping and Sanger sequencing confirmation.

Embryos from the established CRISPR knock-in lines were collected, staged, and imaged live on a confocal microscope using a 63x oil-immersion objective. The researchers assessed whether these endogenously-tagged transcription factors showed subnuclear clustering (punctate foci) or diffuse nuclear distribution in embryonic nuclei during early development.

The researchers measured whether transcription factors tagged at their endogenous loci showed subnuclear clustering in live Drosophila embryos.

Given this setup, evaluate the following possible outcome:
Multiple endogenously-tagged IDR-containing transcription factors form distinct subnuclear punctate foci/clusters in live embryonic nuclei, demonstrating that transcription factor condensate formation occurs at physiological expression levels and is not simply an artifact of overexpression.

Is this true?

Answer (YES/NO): YES